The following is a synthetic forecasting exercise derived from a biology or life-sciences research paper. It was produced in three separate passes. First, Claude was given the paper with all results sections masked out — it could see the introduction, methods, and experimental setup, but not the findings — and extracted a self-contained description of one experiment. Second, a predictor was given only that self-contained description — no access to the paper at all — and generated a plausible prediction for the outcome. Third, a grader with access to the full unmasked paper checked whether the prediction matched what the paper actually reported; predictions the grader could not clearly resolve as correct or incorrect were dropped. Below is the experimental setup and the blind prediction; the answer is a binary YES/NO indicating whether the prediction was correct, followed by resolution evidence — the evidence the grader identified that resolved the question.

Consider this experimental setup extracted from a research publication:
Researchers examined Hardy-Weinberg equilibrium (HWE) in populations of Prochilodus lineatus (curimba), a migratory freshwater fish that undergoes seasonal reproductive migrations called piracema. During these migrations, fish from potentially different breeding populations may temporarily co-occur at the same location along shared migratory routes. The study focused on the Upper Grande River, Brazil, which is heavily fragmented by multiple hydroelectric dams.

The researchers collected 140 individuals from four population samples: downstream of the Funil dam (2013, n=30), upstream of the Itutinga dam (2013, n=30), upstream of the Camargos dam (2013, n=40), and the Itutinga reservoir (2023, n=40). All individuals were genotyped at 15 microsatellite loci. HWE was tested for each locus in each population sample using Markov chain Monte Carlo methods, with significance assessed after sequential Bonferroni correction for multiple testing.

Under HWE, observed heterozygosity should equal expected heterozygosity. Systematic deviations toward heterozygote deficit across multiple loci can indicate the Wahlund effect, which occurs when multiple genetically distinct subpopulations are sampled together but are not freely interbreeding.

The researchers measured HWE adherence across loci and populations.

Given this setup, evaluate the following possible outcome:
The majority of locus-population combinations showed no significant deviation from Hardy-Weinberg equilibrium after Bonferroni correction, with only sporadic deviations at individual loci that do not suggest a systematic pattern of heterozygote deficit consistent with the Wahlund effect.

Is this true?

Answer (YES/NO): NO